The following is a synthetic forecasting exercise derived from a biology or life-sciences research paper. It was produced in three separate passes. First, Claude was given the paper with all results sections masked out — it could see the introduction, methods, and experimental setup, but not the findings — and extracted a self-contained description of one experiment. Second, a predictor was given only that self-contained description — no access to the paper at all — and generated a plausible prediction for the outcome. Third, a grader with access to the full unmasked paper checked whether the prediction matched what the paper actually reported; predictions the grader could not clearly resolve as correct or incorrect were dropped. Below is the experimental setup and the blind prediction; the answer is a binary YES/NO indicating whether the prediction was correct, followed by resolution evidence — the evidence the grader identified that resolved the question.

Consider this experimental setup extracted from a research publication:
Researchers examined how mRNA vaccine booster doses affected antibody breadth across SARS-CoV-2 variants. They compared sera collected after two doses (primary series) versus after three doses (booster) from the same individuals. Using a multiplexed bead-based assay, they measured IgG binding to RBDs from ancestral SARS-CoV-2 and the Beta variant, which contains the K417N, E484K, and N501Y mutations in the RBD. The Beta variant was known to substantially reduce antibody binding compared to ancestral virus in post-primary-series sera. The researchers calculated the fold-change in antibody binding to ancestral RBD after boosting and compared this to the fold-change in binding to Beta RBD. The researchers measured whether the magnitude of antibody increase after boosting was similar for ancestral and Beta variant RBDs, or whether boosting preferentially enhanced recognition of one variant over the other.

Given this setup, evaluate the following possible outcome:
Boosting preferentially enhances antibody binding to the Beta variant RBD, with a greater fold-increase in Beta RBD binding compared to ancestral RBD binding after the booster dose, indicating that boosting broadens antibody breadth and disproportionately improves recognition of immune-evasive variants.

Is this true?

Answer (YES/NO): NO